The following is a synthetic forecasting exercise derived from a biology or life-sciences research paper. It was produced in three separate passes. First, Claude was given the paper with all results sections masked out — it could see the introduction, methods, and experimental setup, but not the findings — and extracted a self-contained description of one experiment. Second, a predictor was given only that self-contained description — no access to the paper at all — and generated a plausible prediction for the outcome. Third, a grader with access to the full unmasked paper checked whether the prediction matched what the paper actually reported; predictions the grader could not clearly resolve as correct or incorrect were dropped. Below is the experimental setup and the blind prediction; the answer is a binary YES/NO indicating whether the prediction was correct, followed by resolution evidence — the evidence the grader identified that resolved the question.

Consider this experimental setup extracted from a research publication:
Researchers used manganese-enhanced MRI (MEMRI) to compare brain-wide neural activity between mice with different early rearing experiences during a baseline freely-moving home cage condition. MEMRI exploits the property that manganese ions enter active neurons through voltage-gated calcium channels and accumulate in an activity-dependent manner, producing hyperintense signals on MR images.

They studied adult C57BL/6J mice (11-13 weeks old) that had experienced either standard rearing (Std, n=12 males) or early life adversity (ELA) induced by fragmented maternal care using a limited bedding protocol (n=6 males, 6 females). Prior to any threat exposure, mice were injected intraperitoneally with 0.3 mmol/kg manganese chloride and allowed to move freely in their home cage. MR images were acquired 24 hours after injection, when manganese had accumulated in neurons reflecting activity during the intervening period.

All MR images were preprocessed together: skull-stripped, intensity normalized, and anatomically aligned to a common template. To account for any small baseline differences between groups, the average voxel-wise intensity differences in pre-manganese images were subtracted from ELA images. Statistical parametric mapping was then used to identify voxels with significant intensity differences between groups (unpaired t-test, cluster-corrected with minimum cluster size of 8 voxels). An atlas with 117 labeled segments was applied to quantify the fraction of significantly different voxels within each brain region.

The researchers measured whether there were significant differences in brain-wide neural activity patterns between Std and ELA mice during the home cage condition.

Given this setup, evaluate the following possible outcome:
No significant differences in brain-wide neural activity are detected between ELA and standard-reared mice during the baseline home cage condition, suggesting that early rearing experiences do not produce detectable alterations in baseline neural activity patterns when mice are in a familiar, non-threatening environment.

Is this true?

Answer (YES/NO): NO